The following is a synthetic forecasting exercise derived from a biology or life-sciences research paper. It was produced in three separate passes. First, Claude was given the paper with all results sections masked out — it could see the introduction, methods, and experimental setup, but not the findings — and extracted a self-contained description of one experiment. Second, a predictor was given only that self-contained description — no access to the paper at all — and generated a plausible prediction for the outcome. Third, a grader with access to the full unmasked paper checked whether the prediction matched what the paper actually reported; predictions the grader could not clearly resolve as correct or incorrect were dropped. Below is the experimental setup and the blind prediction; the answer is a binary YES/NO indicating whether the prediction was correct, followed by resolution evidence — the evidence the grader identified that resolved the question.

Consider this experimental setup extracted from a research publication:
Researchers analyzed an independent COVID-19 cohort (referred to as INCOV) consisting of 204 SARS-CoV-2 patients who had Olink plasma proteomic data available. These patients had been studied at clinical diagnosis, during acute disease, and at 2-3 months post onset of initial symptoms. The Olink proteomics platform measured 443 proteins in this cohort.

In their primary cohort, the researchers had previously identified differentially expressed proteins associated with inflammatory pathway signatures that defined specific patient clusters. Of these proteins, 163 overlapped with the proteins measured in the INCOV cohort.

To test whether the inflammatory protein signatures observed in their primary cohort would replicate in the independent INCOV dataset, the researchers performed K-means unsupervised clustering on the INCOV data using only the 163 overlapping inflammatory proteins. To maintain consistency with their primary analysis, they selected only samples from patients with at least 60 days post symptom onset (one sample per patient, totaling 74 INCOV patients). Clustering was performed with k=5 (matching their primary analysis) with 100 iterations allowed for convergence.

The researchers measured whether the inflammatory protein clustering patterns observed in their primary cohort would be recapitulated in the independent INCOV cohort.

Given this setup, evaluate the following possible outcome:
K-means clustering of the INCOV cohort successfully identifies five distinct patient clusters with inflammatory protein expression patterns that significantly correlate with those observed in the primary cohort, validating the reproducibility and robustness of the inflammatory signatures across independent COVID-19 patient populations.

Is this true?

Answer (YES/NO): YES